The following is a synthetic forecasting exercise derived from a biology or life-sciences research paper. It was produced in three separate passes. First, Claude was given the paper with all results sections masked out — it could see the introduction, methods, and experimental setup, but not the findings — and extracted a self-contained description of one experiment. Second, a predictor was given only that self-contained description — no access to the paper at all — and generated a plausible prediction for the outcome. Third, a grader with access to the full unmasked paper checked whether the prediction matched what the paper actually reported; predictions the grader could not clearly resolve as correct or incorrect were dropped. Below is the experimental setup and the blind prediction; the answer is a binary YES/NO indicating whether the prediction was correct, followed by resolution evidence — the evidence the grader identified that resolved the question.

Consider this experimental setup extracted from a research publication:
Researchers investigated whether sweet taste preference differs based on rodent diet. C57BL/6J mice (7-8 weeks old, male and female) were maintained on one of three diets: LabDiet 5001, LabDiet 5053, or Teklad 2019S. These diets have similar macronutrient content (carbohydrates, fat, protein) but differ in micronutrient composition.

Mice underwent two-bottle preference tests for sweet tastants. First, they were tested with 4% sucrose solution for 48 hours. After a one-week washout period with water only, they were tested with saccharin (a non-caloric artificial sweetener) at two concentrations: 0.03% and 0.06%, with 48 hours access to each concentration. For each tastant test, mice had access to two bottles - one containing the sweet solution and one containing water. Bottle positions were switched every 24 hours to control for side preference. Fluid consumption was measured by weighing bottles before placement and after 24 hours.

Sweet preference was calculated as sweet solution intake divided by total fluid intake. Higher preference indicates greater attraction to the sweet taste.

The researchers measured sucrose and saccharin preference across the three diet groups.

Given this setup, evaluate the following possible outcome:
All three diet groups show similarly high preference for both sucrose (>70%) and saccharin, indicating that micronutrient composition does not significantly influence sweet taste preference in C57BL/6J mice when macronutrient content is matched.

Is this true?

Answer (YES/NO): NO